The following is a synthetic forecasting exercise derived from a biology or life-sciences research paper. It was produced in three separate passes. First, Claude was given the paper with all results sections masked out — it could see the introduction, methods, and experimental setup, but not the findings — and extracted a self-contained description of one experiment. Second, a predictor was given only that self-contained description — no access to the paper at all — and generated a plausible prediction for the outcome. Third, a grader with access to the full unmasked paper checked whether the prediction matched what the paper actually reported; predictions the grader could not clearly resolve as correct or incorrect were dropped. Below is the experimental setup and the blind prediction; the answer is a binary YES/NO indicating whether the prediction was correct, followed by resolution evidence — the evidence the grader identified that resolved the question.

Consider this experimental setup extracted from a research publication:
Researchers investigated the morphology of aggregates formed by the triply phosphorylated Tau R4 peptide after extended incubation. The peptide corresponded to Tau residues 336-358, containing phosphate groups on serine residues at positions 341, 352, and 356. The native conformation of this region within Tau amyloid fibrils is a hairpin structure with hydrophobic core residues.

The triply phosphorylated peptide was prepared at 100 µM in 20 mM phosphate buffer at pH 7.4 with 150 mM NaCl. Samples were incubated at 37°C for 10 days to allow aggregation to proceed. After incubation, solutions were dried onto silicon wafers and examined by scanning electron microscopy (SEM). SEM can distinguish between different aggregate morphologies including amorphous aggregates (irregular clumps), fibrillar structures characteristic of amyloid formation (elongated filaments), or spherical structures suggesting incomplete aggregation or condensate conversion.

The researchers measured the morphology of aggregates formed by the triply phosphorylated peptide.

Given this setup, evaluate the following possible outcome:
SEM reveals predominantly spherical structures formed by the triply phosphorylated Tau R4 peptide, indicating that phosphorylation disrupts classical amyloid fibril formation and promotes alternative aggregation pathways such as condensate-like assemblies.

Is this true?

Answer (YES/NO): YES